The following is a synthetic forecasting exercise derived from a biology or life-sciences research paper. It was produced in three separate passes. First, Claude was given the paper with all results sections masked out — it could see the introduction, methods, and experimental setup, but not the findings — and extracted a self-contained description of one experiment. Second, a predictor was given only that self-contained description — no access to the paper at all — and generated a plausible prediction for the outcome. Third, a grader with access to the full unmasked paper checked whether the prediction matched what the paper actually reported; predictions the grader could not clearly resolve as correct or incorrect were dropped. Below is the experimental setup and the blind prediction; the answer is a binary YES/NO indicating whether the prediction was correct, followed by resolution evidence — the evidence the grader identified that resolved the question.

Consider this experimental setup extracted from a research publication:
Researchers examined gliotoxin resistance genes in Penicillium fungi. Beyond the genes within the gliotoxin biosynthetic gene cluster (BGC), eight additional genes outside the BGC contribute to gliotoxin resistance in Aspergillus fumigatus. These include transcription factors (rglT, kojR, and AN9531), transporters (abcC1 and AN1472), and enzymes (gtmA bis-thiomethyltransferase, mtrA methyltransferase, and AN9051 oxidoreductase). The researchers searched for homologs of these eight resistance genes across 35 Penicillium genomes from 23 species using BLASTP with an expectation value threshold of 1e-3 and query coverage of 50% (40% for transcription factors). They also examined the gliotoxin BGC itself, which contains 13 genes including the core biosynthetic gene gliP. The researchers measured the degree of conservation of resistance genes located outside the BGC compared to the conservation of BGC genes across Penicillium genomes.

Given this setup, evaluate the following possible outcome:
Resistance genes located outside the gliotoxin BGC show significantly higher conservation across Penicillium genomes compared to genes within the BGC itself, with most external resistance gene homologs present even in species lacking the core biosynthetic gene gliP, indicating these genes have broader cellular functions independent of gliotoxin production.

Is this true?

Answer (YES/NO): YES